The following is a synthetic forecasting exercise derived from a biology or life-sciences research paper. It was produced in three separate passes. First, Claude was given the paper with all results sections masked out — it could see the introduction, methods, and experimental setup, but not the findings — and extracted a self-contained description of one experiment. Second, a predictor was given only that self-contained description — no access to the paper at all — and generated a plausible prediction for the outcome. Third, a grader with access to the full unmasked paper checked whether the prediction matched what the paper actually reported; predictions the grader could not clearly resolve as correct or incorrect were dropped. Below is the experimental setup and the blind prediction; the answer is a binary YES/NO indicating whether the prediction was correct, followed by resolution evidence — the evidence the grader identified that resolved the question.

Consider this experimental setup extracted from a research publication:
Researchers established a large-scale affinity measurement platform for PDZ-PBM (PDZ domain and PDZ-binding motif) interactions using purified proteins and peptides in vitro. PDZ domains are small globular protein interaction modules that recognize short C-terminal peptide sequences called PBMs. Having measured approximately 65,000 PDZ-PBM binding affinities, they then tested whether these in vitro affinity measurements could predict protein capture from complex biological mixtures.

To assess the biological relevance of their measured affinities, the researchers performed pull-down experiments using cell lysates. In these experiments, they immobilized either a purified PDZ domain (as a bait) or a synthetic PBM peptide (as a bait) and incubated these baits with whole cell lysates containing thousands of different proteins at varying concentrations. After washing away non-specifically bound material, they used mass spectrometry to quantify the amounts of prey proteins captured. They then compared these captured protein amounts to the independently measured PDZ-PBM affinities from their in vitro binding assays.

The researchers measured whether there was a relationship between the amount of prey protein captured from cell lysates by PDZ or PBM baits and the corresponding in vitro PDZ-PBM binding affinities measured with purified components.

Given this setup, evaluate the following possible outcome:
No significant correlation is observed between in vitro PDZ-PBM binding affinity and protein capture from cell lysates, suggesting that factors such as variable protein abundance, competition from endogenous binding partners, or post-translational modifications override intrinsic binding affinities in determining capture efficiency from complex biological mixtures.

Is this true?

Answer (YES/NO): NO